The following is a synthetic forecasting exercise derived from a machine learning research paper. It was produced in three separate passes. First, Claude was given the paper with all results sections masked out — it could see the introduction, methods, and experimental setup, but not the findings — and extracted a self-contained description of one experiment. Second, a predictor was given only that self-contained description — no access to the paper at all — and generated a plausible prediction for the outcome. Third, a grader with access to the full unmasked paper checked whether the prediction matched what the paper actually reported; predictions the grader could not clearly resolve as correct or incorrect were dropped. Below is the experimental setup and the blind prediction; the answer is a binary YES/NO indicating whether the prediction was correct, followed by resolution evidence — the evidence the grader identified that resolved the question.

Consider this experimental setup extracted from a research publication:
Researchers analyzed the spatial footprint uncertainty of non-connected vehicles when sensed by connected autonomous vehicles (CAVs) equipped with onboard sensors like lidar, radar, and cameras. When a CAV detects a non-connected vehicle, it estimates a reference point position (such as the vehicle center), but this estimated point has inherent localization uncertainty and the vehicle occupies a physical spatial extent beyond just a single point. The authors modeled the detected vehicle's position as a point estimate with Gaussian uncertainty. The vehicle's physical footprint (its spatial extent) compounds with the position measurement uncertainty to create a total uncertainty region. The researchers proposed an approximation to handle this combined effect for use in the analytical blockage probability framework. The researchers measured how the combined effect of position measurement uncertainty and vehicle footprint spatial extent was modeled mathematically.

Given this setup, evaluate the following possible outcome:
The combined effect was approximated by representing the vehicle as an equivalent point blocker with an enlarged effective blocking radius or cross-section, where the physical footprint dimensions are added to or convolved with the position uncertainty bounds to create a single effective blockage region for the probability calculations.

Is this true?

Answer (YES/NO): NO